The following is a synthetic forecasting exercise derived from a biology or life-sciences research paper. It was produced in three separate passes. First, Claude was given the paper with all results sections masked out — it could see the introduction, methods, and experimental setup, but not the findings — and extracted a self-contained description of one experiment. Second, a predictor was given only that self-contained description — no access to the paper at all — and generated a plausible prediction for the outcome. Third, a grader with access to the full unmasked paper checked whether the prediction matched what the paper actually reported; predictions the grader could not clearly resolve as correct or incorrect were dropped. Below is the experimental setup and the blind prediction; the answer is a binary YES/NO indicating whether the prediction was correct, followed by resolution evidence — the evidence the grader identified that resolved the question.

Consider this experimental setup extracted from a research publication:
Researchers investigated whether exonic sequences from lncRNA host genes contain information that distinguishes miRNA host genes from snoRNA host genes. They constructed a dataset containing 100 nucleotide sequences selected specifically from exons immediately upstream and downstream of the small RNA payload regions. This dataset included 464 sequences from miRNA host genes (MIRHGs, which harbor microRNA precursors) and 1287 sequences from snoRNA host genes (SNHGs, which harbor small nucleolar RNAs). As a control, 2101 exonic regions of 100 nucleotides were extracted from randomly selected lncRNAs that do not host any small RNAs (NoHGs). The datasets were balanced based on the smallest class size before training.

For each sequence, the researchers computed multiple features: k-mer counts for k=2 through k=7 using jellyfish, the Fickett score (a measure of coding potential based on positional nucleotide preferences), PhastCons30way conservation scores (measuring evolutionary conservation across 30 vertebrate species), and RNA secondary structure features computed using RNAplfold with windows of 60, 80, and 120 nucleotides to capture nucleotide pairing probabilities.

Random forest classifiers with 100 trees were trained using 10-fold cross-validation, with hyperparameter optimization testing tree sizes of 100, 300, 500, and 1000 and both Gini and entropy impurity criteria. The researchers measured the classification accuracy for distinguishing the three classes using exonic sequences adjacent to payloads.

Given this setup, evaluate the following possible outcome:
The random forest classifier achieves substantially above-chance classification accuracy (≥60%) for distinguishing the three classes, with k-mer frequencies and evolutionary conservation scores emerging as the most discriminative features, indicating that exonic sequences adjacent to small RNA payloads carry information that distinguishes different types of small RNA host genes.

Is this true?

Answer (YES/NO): YES